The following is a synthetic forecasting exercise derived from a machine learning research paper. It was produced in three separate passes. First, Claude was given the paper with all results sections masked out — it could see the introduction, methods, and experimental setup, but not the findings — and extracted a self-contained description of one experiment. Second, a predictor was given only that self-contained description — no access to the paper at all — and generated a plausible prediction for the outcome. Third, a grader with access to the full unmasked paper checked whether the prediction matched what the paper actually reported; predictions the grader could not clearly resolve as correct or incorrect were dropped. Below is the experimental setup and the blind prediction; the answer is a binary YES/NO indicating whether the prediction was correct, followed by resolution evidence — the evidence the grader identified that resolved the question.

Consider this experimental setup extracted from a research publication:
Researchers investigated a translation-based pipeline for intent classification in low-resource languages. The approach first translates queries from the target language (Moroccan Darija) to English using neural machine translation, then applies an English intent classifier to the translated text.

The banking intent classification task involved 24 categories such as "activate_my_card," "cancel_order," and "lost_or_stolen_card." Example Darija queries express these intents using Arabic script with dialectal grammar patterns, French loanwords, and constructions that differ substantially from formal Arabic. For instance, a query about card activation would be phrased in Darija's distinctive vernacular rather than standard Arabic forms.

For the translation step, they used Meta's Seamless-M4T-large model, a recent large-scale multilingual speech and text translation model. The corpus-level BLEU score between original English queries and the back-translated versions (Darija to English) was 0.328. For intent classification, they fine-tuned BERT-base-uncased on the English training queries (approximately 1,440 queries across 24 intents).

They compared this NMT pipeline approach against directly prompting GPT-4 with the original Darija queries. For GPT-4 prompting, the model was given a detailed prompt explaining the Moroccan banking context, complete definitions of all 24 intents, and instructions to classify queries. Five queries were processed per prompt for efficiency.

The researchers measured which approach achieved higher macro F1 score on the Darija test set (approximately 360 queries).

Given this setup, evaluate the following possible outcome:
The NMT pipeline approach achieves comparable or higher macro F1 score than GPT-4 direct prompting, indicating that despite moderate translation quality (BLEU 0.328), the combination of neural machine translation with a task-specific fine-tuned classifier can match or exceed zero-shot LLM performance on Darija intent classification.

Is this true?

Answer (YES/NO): YES